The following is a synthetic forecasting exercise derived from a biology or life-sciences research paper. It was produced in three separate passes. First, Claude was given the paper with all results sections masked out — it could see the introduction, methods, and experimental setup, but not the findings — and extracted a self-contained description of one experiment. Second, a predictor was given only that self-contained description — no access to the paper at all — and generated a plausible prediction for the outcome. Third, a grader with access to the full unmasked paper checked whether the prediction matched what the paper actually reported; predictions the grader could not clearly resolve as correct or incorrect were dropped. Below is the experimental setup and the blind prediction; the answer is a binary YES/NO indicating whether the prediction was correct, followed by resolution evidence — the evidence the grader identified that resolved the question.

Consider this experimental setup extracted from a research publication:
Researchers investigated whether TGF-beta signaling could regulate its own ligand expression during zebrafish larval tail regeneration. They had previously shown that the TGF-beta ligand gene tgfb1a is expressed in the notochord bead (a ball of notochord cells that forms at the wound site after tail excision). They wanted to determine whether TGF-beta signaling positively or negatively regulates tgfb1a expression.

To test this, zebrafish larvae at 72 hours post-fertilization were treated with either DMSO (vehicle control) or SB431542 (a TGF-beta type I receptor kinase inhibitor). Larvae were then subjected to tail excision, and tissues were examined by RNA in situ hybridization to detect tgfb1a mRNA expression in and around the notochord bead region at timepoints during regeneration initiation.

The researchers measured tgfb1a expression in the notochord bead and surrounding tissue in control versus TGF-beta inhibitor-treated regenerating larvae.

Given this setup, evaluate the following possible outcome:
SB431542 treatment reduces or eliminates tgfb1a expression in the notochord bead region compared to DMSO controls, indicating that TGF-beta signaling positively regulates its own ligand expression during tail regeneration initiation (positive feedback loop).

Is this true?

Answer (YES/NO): YES